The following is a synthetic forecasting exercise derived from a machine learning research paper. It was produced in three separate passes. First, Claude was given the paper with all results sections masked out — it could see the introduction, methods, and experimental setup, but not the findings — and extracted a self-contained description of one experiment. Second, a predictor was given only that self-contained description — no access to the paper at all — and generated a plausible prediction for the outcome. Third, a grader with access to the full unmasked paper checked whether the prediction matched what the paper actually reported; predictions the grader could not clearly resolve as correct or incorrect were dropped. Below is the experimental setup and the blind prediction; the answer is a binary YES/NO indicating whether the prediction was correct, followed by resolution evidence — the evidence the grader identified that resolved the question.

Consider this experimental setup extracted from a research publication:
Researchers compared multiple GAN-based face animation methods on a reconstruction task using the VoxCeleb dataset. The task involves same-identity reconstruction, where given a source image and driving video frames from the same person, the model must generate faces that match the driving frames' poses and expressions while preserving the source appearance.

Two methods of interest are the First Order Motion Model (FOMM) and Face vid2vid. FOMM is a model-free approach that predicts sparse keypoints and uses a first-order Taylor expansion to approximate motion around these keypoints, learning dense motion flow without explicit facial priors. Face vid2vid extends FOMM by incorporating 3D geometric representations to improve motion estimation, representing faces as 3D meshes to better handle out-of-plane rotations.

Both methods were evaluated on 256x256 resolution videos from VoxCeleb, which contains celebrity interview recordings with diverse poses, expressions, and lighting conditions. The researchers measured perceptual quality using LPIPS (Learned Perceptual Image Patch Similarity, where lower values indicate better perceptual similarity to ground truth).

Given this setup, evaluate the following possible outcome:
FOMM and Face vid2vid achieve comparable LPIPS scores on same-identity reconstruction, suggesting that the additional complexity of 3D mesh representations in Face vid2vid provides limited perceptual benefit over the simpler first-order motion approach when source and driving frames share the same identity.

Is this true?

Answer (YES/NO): NO